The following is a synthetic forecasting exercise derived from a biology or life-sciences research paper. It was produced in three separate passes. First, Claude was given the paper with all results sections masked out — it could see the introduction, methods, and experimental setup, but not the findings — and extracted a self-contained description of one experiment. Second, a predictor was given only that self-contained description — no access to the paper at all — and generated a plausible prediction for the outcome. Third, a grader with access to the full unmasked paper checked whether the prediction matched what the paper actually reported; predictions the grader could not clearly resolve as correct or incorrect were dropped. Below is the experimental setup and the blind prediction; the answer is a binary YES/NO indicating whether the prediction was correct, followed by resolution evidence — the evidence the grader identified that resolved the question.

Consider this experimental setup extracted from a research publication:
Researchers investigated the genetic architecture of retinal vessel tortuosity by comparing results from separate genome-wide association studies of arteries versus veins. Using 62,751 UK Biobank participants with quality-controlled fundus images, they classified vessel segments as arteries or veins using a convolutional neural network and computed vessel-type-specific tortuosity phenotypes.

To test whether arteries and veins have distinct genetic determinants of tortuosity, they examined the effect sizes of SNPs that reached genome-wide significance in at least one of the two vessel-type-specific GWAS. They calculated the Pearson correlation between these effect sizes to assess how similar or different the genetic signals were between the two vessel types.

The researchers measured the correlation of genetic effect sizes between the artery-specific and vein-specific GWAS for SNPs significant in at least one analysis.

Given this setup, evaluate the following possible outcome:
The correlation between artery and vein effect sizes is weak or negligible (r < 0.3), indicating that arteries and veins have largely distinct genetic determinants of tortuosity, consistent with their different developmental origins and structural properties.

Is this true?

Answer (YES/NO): NO